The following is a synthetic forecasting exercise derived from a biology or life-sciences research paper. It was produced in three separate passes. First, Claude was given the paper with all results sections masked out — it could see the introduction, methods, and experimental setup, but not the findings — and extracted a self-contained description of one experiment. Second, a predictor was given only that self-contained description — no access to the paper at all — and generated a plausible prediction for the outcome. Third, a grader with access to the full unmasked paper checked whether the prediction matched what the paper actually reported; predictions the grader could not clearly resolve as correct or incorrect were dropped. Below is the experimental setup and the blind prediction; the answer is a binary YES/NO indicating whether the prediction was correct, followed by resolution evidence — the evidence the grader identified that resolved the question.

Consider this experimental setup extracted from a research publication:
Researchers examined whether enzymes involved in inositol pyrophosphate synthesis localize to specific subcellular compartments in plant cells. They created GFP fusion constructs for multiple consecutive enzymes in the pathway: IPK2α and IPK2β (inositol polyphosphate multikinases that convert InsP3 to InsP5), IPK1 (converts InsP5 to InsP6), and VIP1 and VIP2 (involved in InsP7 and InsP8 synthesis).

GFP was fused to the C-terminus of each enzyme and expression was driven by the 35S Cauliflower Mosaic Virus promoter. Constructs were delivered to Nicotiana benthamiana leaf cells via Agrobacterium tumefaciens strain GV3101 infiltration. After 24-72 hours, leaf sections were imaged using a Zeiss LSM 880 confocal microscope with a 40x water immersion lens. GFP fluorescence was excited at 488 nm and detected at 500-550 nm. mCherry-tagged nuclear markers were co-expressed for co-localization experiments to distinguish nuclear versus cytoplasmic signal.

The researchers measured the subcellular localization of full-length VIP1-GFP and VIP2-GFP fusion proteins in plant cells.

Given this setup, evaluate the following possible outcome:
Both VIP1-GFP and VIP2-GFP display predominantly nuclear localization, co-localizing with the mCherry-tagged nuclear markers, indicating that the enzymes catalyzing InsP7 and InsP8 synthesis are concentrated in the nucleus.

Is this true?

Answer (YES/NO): NO